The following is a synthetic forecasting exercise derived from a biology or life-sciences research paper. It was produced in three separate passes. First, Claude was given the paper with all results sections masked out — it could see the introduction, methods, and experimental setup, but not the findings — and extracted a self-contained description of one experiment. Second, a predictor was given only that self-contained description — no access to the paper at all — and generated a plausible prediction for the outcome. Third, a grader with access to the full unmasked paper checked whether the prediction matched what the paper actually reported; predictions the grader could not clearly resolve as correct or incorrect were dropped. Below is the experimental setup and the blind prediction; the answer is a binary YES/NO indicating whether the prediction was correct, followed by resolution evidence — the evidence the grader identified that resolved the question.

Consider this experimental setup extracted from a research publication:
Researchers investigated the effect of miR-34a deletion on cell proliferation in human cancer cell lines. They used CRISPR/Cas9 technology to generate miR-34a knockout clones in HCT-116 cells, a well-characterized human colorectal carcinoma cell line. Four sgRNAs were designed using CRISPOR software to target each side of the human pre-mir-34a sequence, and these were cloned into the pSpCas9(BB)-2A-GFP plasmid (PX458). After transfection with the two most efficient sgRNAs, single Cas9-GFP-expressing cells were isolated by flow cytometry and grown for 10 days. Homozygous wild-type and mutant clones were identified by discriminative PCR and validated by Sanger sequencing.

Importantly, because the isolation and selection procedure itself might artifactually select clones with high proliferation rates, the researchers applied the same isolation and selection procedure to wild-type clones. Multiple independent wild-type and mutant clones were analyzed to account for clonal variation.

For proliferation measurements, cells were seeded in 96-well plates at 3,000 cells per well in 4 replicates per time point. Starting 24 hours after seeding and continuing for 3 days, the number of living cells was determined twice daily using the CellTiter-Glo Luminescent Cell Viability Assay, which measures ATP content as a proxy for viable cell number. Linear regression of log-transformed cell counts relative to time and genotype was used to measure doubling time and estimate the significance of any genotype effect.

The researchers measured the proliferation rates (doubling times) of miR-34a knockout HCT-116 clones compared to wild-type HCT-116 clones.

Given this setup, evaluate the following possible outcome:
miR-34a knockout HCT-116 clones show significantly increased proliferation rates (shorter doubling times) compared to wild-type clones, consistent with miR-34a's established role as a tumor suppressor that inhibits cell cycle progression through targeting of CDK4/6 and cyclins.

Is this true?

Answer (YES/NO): NO